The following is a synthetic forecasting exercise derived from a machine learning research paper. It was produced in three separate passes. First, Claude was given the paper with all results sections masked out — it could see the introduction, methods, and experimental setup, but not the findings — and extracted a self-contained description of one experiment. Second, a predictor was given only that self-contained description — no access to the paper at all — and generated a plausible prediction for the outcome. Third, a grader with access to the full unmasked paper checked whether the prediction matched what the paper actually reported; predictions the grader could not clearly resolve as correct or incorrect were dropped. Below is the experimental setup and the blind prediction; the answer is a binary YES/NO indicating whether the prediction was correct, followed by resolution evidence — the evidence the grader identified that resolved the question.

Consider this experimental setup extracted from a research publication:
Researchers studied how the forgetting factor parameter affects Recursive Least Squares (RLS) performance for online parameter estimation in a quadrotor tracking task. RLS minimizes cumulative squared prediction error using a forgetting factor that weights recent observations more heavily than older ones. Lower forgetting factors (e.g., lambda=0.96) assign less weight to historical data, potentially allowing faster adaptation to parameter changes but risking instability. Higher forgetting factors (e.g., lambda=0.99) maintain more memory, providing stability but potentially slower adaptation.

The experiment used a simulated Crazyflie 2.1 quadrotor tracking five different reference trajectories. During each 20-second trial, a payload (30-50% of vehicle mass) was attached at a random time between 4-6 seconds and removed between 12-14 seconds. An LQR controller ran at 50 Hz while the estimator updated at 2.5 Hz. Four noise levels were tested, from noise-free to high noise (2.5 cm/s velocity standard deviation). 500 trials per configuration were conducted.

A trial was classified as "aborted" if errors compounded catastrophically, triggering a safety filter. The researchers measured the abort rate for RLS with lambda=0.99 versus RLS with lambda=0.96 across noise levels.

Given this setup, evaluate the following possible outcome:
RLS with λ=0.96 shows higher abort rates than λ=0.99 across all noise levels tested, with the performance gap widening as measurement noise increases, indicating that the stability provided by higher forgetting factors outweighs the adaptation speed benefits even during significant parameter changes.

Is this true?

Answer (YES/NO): YES